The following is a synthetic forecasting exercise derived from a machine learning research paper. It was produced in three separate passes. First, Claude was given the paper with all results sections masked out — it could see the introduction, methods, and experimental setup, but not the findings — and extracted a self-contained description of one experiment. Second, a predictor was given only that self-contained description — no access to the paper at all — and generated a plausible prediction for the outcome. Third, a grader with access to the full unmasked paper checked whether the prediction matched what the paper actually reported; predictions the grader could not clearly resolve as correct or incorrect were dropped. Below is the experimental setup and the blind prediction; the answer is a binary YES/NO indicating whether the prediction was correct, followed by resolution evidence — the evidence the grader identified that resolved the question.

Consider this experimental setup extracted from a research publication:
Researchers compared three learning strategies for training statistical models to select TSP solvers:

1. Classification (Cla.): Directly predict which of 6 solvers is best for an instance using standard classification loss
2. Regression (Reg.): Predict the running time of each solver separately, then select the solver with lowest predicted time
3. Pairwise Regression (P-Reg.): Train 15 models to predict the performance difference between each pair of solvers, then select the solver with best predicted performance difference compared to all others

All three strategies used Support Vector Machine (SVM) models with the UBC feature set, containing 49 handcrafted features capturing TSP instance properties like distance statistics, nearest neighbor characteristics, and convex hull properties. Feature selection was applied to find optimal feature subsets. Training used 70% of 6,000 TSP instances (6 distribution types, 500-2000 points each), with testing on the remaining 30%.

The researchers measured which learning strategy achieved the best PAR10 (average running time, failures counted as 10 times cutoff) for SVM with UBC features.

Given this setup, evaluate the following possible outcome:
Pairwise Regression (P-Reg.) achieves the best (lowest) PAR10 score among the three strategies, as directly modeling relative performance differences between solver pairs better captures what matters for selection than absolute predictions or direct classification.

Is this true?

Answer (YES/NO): NO